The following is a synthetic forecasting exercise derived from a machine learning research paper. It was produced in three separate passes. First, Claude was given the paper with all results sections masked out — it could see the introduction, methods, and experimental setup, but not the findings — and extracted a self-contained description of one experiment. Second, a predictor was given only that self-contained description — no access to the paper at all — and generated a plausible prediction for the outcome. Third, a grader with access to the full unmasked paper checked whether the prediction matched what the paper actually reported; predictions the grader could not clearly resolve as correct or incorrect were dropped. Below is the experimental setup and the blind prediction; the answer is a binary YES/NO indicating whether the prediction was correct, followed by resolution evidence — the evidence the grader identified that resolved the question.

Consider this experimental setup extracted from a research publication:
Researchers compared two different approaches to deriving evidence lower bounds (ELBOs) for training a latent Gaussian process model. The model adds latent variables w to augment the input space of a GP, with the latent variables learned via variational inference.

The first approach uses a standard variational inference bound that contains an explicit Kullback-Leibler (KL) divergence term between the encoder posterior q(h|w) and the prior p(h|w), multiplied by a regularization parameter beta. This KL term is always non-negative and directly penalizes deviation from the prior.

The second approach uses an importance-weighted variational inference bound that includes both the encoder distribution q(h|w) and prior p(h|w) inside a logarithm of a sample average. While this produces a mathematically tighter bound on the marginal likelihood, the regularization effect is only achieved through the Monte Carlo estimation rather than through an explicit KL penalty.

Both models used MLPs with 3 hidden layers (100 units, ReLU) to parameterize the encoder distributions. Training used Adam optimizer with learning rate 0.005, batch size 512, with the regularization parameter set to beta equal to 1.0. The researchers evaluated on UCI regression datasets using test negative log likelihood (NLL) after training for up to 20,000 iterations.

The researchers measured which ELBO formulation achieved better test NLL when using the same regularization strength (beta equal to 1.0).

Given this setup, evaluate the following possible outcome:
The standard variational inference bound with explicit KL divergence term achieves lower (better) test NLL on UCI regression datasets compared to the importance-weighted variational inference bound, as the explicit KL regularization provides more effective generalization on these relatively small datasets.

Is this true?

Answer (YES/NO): YES